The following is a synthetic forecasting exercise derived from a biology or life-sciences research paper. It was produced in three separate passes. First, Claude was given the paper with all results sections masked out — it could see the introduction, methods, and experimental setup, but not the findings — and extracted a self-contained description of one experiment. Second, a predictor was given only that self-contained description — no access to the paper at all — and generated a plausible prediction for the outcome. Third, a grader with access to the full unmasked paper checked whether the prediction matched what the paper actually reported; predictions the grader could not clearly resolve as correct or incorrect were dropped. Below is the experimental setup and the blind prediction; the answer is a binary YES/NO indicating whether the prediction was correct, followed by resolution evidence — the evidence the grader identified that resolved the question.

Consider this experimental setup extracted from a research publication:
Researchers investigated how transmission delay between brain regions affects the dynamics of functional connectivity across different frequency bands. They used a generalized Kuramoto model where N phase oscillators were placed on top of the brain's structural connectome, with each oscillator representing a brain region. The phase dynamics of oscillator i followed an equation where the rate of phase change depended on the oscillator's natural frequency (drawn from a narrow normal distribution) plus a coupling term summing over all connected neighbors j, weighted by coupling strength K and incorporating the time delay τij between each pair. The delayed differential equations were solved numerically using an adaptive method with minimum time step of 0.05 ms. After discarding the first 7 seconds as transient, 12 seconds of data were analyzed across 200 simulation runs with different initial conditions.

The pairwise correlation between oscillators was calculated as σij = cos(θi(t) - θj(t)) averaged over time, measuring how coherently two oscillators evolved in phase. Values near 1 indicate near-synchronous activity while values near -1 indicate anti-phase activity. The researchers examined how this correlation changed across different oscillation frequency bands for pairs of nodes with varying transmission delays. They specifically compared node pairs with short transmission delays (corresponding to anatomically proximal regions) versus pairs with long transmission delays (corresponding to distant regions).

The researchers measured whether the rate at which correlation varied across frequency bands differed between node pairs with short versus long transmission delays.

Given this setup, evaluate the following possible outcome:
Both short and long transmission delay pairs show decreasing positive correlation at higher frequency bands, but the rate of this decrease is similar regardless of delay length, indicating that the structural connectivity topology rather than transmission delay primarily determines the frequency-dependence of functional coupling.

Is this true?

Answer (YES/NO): NO